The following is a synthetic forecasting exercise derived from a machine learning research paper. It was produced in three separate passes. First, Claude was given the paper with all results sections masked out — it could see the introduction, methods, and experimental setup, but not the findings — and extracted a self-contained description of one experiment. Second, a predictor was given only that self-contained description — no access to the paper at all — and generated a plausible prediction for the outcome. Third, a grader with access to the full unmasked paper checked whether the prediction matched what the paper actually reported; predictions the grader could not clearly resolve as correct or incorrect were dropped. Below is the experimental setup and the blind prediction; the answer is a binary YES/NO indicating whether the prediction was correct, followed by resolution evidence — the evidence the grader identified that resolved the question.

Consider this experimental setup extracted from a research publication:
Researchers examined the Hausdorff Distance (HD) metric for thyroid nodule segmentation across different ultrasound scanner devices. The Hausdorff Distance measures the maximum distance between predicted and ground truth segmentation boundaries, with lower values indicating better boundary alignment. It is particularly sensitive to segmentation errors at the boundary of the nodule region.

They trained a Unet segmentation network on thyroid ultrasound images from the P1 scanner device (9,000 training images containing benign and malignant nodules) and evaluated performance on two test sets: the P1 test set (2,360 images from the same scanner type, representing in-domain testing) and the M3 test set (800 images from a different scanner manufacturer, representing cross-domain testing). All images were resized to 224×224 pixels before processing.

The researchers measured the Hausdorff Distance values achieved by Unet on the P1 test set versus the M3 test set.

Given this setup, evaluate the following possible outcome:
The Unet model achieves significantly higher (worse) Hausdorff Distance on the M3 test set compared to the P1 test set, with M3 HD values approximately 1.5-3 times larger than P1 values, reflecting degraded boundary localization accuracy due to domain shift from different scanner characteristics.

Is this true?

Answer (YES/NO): NO